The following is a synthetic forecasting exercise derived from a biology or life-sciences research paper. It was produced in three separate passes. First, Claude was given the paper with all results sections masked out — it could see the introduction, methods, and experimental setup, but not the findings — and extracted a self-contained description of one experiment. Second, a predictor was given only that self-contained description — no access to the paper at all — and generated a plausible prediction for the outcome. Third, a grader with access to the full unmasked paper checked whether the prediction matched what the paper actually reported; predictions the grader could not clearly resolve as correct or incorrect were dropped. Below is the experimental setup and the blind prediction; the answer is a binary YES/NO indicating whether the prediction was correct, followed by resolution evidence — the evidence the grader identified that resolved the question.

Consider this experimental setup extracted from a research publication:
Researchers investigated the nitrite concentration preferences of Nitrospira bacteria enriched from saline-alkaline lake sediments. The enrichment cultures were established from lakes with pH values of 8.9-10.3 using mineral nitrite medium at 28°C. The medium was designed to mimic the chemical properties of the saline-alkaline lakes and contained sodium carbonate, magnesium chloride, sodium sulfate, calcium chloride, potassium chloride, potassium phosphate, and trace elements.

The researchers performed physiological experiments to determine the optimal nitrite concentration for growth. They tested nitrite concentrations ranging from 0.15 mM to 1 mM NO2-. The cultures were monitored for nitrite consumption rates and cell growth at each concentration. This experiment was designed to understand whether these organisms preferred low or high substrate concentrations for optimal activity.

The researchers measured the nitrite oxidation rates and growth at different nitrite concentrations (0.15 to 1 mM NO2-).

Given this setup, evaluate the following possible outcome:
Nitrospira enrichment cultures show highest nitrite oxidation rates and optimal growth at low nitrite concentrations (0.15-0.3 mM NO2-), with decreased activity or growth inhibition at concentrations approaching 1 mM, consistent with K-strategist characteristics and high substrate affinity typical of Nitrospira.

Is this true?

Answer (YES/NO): YES